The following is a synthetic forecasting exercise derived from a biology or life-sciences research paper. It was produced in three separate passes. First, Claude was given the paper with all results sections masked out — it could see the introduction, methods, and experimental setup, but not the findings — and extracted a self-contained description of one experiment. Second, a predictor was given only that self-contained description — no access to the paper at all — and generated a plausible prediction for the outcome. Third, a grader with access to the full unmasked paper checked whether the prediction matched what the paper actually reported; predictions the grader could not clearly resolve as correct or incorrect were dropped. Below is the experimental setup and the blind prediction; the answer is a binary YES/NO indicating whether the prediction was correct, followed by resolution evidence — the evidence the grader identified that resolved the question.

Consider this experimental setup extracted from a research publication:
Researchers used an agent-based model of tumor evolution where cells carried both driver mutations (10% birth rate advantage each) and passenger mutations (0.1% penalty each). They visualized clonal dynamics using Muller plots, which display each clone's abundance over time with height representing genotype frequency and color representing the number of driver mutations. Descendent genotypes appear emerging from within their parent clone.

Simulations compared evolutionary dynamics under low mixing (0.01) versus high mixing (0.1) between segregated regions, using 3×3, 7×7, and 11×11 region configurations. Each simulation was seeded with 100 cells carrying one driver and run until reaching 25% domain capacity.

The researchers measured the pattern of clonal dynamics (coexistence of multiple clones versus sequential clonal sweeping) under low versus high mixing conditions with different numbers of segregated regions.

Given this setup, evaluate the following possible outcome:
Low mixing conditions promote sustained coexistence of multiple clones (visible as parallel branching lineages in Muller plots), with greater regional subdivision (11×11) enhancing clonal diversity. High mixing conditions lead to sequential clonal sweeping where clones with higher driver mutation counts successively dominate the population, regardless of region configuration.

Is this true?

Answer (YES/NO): NO